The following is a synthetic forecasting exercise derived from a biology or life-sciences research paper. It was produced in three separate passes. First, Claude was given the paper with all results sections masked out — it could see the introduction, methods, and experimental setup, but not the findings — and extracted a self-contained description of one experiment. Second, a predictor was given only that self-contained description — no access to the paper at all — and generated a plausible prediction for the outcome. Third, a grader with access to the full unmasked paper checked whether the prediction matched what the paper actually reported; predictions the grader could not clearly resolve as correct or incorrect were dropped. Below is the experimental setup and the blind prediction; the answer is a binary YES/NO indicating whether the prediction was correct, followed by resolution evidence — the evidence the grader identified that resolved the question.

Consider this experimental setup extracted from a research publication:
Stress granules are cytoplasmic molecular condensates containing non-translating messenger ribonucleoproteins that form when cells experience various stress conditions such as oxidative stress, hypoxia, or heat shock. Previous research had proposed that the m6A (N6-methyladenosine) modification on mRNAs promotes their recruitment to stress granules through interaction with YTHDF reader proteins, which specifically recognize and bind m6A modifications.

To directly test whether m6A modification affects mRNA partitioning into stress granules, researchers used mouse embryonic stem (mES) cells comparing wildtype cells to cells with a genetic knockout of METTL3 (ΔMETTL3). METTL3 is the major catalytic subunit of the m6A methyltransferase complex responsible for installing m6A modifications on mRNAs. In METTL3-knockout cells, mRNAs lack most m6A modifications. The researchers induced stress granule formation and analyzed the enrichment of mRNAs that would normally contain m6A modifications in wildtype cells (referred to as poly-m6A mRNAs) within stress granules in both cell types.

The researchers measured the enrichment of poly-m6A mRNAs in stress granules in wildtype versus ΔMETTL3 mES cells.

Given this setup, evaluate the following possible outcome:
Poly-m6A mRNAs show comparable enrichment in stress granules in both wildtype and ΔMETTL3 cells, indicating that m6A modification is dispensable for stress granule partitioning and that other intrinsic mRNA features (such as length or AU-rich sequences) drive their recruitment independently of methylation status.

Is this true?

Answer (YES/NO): YES